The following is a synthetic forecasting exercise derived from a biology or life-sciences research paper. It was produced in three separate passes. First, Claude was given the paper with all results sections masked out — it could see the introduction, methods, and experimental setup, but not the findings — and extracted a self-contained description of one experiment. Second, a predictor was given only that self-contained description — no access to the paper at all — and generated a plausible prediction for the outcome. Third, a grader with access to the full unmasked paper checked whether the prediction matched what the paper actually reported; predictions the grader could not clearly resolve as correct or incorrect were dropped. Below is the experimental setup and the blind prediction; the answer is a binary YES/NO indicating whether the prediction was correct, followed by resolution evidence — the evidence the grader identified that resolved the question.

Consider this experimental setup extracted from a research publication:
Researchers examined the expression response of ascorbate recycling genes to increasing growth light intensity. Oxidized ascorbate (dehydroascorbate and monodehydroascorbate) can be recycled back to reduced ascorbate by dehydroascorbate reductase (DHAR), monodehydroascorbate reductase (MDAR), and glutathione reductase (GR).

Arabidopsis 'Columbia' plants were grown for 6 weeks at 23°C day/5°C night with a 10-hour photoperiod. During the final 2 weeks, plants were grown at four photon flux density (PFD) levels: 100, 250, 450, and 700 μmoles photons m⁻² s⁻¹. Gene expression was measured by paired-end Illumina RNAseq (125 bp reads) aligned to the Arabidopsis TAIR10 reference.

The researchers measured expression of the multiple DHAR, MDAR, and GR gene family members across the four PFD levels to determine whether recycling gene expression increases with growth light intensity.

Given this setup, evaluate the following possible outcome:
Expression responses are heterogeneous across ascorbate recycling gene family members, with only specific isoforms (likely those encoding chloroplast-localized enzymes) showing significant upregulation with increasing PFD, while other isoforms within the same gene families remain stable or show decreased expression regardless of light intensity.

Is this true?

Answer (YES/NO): NO